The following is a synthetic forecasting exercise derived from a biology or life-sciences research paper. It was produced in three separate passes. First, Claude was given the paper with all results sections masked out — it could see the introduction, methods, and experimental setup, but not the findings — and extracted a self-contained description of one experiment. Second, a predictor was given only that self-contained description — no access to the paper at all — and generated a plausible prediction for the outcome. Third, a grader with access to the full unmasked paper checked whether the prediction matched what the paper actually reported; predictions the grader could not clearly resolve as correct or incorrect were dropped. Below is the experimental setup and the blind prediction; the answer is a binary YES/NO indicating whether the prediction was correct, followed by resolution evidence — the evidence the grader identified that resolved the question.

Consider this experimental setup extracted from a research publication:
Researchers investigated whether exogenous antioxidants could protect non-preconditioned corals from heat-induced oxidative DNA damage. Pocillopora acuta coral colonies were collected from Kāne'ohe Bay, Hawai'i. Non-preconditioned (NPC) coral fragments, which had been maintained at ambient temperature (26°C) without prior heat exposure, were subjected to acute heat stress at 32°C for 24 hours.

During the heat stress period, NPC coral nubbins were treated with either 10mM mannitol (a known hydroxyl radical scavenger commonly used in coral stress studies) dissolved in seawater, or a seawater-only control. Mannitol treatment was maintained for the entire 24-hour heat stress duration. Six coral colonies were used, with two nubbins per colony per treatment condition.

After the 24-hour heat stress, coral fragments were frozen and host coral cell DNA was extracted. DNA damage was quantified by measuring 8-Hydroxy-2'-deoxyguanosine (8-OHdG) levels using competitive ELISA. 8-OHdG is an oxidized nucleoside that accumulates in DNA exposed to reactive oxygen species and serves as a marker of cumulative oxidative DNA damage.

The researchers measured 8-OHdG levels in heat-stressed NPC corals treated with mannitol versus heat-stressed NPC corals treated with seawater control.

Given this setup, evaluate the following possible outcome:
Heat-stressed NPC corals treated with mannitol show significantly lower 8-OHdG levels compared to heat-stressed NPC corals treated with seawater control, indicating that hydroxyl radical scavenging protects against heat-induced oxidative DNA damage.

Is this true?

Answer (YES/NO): YES